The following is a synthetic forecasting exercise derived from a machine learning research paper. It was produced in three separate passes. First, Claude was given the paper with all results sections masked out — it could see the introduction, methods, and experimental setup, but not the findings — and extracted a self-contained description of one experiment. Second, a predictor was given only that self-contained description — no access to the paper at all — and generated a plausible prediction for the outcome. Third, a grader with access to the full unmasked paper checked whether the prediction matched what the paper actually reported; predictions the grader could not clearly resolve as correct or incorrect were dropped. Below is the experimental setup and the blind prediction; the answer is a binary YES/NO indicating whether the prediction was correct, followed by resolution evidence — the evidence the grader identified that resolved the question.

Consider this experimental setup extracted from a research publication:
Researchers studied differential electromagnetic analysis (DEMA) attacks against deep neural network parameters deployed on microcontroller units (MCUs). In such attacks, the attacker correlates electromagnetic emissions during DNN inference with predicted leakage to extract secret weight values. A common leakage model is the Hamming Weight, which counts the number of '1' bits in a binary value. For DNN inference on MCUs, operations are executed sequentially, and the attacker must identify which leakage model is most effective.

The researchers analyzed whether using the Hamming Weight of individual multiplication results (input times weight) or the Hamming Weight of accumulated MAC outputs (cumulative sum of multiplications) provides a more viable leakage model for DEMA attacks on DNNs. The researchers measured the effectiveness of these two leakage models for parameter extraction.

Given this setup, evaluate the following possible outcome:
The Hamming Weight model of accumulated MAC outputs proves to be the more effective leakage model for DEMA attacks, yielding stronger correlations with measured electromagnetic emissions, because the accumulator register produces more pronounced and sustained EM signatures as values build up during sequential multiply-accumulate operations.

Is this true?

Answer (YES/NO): YES